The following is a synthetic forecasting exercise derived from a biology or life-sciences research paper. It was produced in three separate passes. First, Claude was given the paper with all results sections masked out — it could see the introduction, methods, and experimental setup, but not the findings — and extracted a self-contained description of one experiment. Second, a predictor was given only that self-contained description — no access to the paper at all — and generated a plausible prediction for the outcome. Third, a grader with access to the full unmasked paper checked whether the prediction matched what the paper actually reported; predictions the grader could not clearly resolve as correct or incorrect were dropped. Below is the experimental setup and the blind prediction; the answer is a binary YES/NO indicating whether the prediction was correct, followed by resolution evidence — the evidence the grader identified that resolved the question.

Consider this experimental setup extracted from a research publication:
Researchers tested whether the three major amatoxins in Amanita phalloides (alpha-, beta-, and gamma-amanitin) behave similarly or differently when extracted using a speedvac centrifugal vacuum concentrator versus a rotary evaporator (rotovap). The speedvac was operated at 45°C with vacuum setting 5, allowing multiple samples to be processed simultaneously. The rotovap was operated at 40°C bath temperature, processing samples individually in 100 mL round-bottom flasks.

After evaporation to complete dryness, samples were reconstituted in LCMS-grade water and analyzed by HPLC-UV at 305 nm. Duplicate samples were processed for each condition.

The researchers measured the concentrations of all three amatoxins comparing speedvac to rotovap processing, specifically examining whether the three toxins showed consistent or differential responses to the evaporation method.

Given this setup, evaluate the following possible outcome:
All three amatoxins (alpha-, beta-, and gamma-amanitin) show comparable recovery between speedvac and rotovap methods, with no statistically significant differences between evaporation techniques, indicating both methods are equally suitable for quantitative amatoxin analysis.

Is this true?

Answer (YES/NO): NO